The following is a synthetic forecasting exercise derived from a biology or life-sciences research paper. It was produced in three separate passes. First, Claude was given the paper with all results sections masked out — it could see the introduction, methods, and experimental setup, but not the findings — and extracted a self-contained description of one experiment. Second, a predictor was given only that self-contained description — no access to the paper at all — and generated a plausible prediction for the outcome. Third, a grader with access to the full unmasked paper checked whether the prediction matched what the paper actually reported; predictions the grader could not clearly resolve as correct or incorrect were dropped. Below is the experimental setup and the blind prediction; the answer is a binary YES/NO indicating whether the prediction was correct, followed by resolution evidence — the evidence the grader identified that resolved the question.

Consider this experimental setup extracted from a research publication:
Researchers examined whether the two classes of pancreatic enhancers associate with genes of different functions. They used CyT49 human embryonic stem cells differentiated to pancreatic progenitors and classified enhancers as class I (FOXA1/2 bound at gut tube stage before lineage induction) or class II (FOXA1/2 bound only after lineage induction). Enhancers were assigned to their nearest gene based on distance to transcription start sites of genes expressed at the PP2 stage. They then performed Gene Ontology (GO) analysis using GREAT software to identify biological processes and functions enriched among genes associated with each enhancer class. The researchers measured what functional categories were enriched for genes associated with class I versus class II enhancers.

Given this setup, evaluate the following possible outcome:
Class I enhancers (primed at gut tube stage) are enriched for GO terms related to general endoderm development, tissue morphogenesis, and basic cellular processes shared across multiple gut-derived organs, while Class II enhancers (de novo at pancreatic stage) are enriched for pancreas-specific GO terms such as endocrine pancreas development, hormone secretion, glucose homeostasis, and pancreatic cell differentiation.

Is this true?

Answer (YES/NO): NO